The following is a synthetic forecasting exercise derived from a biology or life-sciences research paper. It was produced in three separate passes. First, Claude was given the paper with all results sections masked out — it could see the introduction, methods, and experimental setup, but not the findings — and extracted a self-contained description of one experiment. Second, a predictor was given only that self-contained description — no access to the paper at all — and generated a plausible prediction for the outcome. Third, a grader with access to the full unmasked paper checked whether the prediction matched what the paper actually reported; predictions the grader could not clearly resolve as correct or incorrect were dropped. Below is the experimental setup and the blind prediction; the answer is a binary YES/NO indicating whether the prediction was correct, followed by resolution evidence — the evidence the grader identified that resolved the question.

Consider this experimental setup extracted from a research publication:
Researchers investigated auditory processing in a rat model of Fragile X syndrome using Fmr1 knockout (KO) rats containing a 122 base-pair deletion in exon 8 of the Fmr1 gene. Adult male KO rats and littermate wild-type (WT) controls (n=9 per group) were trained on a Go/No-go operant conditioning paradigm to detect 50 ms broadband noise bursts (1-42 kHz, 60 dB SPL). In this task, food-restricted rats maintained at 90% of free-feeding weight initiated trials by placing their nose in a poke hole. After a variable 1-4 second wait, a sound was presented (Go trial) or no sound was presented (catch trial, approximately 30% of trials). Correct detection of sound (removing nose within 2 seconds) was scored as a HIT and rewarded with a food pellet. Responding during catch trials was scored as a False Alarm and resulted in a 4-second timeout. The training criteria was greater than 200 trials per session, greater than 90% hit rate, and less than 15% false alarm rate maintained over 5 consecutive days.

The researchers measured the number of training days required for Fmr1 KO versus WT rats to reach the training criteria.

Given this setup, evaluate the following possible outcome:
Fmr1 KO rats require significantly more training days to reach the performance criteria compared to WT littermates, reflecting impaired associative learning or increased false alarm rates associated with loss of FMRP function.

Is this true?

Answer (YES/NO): NO